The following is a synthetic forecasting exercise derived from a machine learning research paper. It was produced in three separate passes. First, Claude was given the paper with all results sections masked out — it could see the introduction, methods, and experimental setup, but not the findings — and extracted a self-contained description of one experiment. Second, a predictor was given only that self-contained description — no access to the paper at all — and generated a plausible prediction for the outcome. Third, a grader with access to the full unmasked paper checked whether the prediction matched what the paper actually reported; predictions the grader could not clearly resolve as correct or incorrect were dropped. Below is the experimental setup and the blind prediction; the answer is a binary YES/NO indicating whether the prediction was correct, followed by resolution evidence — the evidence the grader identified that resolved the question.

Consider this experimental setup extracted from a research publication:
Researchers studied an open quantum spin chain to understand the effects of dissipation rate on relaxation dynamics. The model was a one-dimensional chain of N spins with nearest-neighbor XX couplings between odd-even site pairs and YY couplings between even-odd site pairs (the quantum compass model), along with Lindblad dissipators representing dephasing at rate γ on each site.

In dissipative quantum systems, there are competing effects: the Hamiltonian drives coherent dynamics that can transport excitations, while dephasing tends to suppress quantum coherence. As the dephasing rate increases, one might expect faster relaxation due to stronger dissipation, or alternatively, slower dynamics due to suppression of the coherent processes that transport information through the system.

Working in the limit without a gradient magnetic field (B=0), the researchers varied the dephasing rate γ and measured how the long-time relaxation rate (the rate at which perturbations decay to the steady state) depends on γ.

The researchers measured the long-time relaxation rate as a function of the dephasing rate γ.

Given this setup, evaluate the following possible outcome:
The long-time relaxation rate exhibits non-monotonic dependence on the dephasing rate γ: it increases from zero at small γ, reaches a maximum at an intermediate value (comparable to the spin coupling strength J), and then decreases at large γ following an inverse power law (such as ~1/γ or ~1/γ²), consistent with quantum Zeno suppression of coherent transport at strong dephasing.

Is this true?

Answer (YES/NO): NO